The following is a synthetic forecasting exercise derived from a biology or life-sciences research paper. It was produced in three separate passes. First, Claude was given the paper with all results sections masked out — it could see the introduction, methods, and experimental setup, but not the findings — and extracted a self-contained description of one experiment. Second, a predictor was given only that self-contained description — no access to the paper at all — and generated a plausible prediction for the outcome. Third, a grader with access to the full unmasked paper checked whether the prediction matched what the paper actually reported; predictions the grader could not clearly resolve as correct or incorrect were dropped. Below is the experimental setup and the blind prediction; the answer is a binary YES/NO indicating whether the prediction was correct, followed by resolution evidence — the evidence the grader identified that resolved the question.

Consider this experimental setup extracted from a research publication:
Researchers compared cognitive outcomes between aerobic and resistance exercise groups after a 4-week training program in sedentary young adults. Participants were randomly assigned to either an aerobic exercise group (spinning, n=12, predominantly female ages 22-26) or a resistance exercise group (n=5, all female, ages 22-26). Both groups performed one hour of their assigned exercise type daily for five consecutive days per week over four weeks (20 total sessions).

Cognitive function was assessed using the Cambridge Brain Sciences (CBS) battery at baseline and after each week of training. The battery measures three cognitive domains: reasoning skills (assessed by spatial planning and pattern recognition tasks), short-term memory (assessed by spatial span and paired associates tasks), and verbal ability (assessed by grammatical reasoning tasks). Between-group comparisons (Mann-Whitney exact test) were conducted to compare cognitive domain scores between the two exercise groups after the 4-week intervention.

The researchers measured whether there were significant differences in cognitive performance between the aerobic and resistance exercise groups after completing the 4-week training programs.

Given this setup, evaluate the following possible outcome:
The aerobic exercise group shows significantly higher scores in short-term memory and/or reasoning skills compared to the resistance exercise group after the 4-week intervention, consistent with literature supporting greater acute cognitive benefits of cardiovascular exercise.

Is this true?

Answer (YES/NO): NO